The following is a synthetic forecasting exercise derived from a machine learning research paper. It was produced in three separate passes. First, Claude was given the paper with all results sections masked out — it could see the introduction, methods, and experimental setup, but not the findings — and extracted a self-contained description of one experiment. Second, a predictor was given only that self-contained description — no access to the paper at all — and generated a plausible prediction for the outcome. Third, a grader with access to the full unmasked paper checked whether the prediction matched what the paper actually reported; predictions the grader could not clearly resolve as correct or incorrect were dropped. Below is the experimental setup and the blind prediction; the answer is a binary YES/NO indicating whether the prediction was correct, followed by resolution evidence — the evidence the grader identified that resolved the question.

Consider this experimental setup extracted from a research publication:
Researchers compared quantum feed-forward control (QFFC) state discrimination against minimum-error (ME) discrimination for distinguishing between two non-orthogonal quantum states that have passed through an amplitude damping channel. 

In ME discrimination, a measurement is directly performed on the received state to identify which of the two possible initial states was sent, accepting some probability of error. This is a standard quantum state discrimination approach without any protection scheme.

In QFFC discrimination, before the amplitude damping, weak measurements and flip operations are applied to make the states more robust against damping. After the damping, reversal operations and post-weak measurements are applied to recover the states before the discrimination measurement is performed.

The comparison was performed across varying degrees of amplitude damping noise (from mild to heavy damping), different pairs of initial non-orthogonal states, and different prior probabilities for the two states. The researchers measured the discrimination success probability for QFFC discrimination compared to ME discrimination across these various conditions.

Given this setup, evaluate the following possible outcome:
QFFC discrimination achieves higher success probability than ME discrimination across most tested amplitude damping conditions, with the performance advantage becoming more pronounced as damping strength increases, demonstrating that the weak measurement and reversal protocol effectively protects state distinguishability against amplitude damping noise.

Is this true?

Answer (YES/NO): YES